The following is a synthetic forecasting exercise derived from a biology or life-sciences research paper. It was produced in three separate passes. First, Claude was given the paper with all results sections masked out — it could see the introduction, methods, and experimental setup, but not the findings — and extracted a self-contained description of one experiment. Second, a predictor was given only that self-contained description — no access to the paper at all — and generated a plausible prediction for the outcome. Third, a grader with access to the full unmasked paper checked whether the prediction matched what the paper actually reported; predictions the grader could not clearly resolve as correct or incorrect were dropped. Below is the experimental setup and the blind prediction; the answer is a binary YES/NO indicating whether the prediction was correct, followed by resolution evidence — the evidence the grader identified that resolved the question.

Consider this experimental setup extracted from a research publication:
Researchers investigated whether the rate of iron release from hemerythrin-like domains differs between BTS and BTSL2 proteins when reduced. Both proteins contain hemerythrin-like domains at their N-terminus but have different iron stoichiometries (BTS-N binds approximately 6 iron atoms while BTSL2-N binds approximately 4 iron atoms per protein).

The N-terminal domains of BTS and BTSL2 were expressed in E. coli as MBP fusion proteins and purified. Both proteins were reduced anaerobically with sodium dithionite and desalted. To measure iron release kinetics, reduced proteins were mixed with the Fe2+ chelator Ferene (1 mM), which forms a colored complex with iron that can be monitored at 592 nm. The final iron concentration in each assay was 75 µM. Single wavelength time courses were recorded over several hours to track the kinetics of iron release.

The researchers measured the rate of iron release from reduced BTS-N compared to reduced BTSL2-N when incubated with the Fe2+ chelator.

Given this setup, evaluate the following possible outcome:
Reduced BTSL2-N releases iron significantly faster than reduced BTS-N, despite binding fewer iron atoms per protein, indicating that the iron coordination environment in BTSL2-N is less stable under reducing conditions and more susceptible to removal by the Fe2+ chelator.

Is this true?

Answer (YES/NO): YES